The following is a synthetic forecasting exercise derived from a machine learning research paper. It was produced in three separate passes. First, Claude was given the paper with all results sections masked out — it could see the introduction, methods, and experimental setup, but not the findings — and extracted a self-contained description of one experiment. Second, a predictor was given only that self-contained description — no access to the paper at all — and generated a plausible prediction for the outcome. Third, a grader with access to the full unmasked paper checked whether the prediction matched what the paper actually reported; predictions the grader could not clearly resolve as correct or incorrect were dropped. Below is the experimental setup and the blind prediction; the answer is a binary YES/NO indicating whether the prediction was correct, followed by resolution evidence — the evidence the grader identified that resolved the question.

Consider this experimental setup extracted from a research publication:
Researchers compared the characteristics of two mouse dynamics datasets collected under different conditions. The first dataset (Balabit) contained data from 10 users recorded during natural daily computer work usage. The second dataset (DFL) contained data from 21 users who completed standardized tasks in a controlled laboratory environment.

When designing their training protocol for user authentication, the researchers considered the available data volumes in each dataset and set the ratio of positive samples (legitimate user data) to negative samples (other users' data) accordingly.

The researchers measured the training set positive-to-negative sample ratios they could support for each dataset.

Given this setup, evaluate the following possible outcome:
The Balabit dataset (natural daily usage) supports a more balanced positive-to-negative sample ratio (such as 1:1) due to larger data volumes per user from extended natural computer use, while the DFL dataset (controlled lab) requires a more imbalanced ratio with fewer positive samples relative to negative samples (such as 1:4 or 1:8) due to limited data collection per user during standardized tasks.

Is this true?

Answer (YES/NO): NO